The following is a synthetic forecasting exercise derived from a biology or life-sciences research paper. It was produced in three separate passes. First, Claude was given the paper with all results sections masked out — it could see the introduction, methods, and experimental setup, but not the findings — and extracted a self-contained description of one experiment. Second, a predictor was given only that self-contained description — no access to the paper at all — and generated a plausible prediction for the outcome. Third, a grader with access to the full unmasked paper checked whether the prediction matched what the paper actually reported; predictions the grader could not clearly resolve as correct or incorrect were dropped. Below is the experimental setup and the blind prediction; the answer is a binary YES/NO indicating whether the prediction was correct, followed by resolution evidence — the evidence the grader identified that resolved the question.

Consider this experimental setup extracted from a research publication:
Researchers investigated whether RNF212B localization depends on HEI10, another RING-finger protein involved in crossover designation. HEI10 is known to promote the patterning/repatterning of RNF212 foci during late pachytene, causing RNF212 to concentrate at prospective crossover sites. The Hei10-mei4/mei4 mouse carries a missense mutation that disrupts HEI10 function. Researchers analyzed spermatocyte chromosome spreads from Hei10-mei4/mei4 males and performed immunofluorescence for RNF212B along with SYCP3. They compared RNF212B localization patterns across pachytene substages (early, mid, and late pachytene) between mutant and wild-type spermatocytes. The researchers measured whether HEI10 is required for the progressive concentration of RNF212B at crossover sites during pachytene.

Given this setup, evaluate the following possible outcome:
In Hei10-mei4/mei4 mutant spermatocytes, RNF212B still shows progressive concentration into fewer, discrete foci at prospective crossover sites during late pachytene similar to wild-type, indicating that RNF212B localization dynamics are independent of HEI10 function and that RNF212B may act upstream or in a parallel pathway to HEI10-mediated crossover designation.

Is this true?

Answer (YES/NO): NO